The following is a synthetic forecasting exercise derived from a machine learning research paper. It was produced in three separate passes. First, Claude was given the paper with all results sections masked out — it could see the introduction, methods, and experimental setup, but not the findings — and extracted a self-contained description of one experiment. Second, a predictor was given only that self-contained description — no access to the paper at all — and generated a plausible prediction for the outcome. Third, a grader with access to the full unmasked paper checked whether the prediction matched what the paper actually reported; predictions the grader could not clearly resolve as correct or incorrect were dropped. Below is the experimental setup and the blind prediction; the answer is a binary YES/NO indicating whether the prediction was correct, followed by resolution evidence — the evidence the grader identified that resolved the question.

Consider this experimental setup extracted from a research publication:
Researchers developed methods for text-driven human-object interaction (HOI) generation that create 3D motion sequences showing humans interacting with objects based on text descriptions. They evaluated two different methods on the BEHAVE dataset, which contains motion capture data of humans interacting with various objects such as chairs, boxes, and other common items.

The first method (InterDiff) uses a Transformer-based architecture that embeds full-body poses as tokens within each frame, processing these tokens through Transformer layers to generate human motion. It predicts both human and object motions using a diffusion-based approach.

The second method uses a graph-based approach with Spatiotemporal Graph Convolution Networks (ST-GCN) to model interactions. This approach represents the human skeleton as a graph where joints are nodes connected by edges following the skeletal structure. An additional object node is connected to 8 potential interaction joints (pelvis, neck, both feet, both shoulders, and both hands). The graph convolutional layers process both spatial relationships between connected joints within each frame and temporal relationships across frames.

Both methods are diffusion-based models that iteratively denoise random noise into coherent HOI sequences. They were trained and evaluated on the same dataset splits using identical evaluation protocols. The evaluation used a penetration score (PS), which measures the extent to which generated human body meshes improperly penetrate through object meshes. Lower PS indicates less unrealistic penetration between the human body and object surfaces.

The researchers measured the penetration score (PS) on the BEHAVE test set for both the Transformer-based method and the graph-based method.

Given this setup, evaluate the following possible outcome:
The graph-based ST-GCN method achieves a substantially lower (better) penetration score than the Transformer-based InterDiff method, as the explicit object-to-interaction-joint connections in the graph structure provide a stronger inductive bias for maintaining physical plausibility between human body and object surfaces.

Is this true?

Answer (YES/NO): NO